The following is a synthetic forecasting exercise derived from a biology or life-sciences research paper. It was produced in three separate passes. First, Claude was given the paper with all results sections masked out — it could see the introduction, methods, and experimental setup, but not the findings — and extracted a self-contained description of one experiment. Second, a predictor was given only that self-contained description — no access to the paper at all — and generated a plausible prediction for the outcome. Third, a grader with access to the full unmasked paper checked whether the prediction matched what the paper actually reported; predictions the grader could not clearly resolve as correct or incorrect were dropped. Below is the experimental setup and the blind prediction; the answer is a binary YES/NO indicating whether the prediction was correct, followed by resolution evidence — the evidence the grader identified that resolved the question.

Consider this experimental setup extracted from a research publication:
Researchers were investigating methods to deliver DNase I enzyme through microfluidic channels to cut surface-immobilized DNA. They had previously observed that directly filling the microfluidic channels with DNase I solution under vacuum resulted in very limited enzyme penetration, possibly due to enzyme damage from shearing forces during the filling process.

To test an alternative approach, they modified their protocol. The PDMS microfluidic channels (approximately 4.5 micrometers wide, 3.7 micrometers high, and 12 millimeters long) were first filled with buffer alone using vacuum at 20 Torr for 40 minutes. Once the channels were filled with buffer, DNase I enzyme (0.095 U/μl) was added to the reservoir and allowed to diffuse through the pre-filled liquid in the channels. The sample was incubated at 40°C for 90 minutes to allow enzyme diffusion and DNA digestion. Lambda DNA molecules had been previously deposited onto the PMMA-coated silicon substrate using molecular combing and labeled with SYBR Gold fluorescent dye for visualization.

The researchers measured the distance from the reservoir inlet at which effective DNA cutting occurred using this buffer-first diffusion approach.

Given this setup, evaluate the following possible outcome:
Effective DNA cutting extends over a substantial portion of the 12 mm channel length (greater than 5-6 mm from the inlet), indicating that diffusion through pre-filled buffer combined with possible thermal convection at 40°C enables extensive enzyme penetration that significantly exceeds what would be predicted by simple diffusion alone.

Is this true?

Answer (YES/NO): NO